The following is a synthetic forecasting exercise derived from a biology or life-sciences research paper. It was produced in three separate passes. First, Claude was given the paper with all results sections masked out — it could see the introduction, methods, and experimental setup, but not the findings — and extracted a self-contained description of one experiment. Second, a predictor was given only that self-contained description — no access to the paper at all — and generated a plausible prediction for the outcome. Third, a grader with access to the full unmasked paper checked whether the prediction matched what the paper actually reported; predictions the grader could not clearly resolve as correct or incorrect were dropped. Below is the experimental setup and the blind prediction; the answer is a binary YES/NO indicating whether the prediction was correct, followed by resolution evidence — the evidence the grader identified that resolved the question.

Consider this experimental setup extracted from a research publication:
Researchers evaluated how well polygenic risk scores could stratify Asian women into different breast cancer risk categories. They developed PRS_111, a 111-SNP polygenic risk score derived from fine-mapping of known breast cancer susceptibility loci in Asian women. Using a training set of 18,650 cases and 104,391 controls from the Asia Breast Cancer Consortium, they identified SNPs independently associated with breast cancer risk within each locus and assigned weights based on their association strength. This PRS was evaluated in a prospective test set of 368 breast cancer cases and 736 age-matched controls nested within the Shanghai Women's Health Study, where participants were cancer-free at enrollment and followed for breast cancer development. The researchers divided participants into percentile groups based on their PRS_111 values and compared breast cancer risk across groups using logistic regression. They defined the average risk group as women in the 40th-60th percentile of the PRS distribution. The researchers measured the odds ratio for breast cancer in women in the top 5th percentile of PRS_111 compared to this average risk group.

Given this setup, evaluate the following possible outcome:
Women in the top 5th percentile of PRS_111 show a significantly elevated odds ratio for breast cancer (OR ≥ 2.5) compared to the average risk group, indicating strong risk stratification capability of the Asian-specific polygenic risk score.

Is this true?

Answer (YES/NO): YES